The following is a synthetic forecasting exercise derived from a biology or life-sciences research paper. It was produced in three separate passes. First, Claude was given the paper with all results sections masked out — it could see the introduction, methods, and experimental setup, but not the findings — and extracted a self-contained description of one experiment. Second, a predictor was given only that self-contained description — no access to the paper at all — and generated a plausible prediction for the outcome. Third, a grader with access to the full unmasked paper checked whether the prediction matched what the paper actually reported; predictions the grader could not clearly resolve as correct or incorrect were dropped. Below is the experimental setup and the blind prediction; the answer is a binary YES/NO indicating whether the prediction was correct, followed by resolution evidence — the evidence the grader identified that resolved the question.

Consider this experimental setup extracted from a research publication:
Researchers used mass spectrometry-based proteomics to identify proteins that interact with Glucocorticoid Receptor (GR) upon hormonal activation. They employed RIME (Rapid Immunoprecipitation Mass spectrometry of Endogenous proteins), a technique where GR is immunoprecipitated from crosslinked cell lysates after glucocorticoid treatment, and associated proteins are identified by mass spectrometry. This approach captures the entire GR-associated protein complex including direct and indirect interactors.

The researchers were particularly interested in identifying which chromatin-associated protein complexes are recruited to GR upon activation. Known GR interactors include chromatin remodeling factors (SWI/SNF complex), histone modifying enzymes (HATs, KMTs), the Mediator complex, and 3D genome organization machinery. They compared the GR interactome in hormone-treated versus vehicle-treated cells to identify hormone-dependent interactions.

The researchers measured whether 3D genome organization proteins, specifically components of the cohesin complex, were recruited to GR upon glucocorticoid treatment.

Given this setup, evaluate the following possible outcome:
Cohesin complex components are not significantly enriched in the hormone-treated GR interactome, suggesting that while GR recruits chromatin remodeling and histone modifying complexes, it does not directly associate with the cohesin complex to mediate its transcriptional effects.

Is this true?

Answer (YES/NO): NO